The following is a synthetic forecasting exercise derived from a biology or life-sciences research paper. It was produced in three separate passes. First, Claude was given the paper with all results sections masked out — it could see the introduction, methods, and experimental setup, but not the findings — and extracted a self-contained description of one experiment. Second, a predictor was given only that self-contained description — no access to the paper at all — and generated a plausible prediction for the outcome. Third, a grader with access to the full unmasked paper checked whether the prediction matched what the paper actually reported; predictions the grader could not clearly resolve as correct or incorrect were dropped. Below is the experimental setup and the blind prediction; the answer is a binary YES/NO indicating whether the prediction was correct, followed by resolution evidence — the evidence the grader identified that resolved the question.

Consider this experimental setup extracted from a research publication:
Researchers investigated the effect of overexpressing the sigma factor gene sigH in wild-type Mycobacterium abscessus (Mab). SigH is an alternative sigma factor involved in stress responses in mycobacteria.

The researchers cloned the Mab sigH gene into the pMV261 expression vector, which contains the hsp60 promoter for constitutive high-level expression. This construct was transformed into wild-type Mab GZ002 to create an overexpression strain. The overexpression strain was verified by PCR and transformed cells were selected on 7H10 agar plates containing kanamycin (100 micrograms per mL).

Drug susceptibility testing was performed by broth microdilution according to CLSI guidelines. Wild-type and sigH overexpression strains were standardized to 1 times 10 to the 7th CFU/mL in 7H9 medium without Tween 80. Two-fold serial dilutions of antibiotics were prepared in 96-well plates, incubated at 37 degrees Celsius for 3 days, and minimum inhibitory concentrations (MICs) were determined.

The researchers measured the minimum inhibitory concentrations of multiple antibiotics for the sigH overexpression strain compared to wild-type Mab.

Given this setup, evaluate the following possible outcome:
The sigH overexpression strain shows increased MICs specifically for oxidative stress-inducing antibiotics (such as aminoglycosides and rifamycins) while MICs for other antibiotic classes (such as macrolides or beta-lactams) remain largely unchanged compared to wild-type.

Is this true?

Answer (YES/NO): NO